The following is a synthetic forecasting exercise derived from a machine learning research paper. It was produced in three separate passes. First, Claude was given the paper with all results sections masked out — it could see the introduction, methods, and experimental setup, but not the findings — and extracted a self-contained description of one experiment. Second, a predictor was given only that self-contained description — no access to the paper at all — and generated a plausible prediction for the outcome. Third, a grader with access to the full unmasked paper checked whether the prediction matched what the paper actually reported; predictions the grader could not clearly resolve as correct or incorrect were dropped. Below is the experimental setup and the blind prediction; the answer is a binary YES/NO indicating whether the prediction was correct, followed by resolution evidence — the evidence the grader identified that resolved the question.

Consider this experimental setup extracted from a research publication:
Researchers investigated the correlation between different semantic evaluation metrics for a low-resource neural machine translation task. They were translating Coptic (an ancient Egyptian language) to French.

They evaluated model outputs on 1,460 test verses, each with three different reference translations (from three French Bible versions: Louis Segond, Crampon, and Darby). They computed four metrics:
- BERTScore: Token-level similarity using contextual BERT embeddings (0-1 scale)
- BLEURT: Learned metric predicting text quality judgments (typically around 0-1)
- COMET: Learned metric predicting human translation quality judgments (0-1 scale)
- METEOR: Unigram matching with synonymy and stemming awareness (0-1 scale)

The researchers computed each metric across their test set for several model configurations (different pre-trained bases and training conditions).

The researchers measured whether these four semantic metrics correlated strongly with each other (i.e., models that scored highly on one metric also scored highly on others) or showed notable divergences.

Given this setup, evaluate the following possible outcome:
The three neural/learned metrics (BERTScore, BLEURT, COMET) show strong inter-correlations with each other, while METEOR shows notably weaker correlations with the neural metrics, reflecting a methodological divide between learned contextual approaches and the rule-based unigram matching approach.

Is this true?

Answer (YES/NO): NO